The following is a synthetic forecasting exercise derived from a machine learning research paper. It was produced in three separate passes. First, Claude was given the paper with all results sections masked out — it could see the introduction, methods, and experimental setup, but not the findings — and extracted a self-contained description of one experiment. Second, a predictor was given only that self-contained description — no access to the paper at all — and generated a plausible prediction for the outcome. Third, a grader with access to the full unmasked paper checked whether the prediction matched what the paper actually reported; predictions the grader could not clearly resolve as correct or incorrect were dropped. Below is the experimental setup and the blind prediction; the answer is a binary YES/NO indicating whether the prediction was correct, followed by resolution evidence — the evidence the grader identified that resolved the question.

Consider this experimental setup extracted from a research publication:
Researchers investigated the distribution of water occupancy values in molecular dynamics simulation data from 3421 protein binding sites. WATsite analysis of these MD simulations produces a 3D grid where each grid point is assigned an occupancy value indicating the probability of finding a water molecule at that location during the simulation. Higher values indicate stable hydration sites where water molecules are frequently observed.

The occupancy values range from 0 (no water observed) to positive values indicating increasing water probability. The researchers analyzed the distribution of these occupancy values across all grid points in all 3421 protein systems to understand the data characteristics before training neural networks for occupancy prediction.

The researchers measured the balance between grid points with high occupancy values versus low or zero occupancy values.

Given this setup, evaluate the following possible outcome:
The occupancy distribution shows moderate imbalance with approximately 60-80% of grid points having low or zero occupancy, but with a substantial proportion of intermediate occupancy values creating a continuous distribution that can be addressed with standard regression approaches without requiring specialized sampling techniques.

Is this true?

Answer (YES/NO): NO